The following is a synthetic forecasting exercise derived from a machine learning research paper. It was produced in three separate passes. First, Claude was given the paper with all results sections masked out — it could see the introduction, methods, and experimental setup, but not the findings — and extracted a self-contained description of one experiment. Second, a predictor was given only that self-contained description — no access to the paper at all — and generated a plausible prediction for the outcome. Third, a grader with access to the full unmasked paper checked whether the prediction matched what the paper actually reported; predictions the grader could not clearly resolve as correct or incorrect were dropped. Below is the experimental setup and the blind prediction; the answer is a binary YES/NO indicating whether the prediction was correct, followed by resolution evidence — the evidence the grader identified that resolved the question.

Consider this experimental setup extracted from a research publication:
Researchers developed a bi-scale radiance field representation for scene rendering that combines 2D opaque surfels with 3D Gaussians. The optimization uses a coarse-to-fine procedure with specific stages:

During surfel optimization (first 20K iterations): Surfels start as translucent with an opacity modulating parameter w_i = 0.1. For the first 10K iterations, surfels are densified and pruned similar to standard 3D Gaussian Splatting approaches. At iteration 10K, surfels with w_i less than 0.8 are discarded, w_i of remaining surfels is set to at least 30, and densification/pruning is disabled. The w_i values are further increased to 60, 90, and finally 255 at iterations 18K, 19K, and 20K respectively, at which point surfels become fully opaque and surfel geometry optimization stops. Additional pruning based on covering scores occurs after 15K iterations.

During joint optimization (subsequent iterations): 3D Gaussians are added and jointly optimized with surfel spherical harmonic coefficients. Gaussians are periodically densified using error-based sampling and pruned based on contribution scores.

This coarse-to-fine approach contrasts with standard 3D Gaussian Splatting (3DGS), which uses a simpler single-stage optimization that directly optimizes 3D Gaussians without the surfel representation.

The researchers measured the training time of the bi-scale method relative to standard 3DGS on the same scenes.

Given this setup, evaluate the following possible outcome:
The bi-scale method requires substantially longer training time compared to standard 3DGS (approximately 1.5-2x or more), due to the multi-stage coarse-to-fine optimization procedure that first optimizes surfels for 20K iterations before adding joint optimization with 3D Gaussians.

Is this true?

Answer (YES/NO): NO